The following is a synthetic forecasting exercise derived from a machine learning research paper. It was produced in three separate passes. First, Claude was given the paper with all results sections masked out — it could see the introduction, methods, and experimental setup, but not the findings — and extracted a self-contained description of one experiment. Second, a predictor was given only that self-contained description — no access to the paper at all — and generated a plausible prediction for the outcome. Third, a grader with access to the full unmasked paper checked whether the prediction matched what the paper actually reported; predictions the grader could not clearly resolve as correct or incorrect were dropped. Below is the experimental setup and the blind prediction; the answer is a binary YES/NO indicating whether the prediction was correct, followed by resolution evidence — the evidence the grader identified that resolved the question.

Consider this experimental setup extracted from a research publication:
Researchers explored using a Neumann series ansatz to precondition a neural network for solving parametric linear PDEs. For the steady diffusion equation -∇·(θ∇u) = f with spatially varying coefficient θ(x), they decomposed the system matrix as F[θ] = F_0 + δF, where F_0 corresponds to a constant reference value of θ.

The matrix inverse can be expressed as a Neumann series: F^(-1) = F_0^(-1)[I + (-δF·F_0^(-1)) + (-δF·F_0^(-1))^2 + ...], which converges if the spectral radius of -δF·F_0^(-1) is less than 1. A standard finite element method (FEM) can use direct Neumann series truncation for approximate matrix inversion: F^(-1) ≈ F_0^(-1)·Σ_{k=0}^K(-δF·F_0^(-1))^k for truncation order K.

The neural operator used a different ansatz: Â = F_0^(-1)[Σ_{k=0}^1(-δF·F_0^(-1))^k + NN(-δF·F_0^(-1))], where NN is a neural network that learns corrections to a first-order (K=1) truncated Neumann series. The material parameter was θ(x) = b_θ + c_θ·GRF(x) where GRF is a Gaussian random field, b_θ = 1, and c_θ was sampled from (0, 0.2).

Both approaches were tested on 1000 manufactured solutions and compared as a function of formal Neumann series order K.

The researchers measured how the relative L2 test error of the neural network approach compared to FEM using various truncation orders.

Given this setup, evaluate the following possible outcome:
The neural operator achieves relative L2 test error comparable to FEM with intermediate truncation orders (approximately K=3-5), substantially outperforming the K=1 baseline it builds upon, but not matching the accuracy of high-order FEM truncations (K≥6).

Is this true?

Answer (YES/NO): YES